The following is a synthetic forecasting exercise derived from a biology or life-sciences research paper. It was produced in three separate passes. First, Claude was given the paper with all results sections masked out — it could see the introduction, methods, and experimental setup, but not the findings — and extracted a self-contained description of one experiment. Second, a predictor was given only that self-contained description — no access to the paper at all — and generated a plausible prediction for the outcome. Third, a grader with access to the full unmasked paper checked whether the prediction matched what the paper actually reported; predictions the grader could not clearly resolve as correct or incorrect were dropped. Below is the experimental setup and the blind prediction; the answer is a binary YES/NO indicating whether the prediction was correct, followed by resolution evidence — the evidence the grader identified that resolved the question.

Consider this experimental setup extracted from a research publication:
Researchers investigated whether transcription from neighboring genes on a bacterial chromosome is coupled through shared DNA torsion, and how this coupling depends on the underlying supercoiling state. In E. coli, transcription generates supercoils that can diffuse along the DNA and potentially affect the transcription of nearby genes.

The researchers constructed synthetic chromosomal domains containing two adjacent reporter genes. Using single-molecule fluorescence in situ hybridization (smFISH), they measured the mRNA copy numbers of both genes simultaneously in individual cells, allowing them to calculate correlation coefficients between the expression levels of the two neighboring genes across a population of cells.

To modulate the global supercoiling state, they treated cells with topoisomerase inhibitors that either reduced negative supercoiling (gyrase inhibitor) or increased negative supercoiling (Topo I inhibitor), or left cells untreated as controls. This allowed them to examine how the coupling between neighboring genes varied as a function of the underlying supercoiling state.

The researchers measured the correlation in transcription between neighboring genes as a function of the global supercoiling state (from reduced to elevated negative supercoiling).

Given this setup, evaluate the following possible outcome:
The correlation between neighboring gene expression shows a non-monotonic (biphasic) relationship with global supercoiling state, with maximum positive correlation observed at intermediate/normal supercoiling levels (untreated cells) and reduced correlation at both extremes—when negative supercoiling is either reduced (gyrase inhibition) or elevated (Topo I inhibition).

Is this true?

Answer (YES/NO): NO